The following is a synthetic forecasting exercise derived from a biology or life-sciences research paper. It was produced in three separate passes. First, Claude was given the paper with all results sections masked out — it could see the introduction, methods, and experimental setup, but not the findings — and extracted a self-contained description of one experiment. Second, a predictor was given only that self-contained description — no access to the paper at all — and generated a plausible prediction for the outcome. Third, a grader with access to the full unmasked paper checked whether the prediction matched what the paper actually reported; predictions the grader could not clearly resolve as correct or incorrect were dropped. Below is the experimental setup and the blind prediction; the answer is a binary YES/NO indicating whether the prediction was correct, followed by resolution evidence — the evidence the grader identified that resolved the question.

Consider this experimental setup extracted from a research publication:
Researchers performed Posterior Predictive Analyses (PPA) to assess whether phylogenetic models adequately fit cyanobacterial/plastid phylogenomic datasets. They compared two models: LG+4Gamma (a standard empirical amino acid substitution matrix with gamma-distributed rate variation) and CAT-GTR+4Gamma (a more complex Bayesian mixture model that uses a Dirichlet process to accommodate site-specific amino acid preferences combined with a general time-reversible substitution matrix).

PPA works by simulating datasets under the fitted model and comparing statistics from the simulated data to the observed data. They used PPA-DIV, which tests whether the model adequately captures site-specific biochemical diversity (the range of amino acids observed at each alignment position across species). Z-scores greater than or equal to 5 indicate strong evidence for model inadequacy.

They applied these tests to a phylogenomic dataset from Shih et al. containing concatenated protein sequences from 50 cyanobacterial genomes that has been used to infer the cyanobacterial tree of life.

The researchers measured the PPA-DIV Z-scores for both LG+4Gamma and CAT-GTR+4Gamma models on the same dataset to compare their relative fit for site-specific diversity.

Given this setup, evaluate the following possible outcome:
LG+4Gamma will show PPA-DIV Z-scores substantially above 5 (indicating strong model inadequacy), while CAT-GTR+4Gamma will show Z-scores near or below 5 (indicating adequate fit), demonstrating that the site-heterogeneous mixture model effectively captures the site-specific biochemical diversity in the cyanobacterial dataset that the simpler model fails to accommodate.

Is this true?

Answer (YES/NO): YES